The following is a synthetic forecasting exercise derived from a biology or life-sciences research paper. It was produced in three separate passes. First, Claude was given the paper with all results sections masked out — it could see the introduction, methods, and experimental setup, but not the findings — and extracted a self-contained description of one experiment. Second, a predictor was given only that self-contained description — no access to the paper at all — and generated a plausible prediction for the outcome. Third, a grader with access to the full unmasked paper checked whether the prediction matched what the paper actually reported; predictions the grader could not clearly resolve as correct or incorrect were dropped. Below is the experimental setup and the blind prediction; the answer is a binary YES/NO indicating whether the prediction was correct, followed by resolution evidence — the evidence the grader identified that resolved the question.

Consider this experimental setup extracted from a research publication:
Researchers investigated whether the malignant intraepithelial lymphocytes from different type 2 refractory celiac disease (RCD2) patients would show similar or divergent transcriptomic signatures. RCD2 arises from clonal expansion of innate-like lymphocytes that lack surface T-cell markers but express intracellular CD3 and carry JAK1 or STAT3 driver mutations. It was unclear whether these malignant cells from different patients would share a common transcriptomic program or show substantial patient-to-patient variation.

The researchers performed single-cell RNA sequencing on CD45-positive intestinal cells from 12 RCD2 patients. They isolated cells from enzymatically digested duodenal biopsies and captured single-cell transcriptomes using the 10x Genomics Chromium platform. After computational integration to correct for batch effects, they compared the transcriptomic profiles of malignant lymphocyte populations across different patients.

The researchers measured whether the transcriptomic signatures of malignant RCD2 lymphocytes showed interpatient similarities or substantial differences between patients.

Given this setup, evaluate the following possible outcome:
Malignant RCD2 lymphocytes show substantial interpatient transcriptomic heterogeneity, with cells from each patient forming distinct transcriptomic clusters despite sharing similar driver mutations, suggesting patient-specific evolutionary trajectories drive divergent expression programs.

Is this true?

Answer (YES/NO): NO